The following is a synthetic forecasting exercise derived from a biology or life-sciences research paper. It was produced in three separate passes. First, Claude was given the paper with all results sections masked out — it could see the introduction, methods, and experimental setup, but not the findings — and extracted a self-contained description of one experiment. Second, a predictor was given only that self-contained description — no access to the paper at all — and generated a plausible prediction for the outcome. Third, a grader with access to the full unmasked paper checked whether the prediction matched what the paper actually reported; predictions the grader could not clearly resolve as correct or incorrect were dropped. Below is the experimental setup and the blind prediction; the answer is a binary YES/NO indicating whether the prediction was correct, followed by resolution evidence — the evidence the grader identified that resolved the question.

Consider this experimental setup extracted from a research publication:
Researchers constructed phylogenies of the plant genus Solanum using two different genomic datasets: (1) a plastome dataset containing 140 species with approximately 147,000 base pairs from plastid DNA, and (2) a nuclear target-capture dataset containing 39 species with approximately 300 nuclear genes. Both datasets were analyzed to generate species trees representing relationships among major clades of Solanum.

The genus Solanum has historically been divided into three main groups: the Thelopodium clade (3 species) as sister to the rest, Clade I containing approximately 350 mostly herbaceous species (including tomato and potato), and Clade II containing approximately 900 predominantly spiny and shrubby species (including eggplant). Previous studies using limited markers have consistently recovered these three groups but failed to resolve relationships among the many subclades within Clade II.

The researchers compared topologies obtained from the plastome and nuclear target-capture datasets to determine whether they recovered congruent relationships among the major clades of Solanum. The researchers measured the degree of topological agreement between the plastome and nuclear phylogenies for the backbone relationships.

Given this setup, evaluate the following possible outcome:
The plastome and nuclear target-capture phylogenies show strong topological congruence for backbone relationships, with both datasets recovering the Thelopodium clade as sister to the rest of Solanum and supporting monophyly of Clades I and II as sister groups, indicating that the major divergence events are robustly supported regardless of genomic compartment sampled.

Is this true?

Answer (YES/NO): NO